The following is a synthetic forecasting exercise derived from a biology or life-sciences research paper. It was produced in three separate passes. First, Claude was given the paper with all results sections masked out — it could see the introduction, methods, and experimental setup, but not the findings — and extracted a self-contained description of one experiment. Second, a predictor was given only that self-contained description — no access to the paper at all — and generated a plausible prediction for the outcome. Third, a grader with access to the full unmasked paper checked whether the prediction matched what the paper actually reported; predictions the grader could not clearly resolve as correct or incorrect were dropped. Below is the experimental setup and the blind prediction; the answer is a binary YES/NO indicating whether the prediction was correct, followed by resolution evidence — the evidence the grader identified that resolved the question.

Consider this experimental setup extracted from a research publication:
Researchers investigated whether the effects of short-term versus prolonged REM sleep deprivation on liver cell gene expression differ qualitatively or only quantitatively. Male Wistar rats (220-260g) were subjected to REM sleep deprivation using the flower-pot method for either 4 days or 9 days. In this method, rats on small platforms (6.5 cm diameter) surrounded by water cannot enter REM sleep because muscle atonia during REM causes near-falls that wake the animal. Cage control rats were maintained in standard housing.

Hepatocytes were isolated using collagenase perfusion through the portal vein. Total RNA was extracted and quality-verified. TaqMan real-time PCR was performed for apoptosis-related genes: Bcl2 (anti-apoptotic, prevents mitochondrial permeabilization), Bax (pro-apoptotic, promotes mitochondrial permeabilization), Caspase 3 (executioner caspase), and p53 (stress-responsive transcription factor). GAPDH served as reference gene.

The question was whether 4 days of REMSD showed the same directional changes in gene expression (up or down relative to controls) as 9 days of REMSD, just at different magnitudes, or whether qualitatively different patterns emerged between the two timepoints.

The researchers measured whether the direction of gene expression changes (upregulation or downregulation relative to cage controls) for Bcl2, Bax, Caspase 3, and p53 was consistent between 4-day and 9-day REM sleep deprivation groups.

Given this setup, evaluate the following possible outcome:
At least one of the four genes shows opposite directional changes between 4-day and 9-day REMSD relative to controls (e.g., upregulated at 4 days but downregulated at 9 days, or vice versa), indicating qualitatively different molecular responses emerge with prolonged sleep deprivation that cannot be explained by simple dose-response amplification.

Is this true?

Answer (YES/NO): NO